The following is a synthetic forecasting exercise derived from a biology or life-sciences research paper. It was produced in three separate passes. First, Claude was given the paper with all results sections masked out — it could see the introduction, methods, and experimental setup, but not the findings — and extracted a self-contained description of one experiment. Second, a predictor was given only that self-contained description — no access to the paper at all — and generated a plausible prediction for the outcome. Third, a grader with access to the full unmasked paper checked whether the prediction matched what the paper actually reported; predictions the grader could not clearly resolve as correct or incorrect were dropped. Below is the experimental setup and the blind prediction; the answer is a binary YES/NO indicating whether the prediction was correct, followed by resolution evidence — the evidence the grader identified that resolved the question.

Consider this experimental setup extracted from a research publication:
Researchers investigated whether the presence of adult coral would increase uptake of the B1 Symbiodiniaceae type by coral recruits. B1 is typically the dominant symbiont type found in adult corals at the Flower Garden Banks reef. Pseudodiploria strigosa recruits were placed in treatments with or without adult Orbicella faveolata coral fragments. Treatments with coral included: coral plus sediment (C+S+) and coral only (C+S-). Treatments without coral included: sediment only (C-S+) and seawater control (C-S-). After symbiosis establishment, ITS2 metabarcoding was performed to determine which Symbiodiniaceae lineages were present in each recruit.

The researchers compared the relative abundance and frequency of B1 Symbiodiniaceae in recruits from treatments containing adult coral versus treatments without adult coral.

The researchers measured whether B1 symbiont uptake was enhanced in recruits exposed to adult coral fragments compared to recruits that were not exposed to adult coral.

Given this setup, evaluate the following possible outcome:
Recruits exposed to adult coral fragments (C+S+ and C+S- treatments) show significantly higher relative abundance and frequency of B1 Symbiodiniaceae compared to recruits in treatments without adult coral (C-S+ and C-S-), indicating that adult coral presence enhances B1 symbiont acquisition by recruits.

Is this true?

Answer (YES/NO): NO